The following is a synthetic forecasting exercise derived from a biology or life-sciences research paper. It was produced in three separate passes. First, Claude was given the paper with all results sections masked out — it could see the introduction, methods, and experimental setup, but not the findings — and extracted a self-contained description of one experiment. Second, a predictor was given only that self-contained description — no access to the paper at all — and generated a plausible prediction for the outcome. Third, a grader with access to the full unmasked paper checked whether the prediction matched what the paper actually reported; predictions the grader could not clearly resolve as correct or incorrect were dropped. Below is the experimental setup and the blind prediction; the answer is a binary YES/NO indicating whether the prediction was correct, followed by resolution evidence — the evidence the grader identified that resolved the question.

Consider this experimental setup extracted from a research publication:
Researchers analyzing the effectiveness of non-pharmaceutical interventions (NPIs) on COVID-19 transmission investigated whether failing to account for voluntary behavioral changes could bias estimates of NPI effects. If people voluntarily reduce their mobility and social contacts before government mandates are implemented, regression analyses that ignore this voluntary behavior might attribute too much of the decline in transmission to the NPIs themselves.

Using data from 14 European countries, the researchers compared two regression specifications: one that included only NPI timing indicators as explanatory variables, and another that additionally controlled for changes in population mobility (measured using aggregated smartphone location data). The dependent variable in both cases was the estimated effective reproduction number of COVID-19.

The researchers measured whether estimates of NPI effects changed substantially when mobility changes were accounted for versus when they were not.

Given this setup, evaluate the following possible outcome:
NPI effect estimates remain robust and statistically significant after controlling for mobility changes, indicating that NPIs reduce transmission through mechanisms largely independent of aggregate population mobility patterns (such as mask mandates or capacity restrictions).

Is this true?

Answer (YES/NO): NO